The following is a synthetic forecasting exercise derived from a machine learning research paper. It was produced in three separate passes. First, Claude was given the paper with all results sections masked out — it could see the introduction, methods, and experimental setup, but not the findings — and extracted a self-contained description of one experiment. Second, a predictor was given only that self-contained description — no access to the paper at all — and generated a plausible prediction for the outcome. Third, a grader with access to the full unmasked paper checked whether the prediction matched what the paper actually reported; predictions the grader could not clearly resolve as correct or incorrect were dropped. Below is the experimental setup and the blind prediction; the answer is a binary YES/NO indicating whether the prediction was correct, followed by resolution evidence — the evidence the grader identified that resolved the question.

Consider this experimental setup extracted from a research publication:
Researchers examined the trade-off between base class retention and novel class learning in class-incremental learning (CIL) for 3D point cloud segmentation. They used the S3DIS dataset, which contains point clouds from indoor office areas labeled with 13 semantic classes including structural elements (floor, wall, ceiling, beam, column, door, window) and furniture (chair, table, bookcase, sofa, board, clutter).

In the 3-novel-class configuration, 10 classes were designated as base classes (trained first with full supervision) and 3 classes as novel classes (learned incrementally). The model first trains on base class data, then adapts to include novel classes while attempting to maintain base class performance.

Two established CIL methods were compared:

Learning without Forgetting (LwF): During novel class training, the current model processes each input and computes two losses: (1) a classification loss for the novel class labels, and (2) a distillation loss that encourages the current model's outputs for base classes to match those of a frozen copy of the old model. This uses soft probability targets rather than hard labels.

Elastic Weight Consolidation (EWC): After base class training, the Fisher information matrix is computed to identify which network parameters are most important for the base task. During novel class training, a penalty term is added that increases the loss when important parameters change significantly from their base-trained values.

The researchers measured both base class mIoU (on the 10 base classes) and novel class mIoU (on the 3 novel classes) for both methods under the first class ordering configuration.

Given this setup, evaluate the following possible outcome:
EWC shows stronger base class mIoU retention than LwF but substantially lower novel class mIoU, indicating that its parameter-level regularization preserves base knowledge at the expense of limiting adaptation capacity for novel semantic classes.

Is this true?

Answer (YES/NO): NO